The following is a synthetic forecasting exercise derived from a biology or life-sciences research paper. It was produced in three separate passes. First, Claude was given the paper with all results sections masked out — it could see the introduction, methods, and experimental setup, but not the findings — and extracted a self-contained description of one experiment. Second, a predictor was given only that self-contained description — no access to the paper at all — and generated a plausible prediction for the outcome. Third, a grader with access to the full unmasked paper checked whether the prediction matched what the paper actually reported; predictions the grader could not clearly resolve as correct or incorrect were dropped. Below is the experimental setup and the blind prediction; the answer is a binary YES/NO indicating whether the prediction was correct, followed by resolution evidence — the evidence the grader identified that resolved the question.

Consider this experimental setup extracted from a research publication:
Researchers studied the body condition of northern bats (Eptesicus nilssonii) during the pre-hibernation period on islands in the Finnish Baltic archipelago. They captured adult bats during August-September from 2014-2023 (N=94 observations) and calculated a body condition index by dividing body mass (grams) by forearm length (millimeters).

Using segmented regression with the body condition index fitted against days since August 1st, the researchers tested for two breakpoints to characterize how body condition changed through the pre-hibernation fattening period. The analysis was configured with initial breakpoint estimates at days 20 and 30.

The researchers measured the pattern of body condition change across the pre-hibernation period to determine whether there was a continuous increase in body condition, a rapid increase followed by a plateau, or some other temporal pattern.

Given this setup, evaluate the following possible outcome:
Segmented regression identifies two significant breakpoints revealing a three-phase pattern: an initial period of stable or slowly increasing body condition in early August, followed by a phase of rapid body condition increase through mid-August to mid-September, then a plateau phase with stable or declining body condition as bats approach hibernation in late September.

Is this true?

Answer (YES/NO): NO